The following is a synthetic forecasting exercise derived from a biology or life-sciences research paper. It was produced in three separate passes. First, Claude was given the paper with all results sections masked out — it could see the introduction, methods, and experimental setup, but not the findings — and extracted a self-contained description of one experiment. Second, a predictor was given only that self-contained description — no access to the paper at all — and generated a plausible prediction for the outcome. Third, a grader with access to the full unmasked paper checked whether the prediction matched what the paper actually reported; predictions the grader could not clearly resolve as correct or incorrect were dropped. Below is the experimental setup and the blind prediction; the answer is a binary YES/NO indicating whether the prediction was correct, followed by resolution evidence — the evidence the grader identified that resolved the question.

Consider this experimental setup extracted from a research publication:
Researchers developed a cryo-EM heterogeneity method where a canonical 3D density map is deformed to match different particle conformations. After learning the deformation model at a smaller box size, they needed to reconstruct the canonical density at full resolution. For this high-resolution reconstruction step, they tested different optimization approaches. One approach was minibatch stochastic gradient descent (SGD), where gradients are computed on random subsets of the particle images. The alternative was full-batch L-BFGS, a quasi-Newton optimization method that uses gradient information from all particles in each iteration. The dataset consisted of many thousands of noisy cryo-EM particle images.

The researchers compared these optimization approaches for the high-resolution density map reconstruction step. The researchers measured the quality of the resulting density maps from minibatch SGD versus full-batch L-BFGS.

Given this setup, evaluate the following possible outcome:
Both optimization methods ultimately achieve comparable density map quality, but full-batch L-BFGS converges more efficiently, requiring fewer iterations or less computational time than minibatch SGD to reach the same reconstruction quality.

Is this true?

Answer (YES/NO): NO